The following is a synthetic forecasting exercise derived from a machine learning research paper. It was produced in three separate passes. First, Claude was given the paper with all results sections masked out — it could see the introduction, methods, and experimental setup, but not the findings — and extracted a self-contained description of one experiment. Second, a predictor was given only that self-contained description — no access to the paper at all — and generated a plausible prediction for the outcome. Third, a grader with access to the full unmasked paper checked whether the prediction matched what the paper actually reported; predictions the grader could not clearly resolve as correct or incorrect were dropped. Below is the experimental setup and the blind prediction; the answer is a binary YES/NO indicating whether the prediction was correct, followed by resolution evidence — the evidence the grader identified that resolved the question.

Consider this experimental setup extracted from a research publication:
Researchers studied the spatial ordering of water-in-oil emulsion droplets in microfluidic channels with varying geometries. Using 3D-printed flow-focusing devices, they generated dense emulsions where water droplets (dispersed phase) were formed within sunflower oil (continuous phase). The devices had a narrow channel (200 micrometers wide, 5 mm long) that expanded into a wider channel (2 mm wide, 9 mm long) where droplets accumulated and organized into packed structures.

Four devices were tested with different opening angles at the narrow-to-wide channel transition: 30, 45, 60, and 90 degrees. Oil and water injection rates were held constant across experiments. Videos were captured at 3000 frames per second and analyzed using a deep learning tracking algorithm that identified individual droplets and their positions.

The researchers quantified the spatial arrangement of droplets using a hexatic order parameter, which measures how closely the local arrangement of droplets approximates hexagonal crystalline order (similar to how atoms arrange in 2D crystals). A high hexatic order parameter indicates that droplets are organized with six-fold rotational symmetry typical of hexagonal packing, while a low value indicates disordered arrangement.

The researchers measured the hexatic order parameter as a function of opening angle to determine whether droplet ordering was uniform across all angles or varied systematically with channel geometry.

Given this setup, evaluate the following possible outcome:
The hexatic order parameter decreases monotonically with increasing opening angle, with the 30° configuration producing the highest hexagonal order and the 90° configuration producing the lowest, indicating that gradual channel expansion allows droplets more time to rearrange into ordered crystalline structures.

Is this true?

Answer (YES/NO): NO